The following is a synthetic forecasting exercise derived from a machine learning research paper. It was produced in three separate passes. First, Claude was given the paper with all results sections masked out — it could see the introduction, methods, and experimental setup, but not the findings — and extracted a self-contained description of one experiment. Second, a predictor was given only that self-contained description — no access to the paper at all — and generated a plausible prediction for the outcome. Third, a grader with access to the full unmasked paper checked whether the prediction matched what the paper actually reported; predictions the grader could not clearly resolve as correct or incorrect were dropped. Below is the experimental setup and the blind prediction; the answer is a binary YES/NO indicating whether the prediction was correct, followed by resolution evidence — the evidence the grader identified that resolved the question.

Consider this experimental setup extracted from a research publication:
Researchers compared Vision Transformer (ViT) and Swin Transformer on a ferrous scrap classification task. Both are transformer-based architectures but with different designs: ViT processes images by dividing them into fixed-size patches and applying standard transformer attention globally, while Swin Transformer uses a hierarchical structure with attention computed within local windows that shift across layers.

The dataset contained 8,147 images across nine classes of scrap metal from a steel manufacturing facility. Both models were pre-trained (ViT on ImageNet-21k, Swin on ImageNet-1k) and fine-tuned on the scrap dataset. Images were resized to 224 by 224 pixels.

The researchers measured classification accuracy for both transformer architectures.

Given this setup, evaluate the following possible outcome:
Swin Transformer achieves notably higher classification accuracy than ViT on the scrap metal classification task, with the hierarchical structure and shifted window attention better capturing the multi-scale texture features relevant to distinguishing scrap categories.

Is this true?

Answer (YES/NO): NO